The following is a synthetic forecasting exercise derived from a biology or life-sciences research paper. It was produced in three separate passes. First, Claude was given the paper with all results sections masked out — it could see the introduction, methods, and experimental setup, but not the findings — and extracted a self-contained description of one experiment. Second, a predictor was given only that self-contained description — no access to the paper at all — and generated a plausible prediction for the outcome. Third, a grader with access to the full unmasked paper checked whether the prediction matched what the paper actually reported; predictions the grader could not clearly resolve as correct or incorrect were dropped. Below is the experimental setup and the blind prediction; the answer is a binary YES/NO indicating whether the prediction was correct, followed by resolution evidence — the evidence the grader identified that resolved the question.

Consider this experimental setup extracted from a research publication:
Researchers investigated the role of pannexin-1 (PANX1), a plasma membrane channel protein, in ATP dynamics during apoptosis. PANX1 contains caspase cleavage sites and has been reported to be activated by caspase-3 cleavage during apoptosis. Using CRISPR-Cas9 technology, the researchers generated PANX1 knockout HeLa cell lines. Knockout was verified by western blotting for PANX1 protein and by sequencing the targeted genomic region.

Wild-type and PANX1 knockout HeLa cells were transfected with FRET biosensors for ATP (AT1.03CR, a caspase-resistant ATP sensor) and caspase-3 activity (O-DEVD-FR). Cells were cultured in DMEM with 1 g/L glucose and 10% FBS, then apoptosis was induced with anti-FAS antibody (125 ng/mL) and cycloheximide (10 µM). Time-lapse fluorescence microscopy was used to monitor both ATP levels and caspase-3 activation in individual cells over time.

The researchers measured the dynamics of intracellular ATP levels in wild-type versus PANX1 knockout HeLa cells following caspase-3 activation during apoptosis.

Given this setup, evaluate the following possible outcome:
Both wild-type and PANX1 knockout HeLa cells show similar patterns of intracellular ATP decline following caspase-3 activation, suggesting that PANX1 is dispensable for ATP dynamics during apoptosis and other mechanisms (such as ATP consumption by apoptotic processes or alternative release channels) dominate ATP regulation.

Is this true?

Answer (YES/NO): NO